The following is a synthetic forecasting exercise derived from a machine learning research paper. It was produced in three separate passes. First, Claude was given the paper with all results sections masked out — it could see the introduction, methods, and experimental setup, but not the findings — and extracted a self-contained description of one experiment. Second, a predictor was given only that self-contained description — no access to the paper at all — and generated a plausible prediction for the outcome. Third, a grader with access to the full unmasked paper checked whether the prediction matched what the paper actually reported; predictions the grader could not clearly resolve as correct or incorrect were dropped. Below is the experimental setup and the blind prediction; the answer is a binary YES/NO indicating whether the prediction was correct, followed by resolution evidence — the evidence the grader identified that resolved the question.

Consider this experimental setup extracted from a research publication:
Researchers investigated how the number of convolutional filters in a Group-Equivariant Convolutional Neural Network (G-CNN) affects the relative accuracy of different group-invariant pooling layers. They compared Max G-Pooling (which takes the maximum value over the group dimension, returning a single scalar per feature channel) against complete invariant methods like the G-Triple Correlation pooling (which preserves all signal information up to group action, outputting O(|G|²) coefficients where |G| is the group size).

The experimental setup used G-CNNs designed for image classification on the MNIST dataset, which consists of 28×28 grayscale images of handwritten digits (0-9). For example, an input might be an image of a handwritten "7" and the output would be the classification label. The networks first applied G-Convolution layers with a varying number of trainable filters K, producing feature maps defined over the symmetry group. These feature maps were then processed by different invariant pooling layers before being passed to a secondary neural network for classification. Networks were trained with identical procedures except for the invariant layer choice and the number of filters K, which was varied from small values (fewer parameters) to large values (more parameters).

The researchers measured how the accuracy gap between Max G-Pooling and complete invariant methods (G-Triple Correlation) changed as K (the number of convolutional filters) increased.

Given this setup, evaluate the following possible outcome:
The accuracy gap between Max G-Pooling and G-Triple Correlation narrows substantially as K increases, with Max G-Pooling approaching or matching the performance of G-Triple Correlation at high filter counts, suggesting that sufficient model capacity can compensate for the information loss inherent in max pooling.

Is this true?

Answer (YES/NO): YES